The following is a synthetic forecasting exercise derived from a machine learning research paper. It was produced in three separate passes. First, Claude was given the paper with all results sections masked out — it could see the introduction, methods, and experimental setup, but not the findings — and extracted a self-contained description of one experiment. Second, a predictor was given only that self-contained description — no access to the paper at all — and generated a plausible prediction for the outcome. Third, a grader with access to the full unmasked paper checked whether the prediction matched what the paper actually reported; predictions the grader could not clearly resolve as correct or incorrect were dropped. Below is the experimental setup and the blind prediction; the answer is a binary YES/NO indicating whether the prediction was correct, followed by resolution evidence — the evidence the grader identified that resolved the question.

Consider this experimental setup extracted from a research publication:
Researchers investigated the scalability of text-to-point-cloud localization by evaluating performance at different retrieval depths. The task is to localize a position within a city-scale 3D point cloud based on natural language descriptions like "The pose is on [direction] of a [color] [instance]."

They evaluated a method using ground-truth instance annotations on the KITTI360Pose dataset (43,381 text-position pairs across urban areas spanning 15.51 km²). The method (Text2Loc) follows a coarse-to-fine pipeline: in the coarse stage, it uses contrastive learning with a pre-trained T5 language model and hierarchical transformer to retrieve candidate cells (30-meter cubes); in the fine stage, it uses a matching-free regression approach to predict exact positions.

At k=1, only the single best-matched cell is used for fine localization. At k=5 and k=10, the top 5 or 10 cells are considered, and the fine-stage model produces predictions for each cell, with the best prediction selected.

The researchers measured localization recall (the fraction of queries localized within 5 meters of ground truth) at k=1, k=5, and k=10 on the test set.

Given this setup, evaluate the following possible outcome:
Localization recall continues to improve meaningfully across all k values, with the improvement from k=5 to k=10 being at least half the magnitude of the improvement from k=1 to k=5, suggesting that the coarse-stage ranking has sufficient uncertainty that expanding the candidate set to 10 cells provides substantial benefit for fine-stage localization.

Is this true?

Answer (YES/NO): NO